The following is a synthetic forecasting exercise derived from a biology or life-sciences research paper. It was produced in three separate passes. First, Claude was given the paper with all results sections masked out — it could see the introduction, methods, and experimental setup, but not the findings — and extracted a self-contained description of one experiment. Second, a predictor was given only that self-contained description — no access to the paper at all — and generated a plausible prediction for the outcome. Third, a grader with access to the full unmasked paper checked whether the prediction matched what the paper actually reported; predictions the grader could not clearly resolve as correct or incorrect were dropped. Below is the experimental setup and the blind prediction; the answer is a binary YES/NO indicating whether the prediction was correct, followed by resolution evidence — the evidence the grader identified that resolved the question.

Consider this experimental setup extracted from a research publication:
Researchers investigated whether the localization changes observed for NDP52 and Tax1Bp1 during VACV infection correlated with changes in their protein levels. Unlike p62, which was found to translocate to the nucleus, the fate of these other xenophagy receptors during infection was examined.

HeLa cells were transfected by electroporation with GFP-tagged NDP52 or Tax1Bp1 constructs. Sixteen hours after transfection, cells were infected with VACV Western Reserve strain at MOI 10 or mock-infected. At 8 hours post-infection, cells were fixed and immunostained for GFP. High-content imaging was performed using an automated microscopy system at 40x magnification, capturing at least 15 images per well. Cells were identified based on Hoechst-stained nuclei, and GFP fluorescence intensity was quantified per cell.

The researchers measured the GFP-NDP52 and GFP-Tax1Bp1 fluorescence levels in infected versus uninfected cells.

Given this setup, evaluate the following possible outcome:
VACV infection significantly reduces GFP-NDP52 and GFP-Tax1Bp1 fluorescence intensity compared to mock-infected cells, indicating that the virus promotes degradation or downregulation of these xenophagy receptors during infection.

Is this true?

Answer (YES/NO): YES